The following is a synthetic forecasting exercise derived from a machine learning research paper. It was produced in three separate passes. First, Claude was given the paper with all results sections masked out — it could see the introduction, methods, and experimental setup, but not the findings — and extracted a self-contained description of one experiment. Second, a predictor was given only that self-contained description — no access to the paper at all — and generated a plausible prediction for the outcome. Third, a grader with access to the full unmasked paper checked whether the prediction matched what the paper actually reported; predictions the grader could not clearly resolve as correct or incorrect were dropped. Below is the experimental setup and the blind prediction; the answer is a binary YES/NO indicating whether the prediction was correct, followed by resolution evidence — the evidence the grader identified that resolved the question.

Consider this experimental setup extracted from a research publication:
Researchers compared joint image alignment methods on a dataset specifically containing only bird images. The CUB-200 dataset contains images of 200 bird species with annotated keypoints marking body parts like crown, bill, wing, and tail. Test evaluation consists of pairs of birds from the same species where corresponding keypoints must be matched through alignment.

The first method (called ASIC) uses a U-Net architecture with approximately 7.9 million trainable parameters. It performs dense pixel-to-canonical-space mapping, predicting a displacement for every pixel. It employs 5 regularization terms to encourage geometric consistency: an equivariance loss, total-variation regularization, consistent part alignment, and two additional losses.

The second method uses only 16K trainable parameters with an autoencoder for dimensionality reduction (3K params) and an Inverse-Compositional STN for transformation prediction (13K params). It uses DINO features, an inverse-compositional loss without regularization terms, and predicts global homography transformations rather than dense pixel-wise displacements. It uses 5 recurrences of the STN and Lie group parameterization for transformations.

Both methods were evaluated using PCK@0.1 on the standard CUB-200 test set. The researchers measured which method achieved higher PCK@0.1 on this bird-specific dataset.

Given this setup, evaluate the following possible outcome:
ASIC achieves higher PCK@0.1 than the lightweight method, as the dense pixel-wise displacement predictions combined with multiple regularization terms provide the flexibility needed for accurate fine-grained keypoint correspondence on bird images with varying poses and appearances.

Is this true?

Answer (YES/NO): YES